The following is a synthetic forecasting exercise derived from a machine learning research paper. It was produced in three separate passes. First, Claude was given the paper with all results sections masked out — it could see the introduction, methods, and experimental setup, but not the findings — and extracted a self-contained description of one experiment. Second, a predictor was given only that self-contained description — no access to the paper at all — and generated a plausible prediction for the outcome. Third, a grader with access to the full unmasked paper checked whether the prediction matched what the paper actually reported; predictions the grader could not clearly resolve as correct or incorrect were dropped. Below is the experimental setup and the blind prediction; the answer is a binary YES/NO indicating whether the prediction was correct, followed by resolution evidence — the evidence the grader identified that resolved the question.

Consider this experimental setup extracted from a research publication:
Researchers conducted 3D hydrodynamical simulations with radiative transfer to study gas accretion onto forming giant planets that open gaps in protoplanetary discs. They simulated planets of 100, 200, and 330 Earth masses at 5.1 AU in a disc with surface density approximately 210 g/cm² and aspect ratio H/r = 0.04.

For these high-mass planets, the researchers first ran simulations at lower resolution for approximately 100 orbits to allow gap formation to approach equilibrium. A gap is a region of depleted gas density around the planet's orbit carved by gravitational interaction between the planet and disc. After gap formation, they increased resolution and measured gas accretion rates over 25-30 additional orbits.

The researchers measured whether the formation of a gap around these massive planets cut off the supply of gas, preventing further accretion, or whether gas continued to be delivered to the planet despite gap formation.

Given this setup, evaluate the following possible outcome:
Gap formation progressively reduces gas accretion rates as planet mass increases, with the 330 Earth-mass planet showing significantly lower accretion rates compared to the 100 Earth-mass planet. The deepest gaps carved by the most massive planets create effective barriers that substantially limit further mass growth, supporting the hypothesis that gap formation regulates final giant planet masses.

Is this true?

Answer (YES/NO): NO